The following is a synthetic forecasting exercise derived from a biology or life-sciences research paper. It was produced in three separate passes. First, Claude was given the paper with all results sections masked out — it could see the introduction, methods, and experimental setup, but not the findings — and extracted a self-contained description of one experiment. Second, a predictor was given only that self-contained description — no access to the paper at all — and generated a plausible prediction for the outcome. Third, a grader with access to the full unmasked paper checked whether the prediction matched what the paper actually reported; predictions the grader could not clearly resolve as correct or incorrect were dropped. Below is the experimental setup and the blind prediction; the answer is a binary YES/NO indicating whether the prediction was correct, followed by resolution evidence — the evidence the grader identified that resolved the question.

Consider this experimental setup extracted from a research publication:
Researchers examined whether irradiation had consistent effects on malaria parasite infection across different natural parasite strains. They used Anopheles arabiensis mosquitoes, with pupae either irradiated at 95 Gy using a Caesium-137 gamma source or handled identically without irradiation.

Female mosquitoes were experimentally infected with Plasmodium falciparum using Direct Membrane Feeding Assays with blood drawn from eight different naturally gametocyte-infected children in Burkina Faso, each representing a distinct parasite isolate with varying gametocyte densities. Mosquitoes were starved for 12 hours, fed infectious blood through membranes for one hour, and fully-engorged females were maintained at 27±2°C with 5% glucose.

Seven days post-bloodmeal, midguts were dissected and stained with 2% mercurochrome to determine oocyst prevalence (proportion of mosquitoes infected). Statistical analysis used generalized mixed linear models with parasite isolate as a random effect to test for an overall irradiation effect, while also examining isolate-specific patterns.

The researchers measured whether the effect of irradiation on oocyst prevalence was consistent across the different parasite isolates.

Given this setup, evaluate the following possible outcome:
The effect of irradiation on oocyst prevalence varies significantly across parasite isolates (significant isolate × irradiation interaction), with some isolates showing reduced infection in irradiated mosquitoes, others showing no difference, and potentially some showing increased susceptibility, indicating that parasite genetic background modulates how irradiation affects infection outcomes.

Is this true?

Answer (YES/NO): YES